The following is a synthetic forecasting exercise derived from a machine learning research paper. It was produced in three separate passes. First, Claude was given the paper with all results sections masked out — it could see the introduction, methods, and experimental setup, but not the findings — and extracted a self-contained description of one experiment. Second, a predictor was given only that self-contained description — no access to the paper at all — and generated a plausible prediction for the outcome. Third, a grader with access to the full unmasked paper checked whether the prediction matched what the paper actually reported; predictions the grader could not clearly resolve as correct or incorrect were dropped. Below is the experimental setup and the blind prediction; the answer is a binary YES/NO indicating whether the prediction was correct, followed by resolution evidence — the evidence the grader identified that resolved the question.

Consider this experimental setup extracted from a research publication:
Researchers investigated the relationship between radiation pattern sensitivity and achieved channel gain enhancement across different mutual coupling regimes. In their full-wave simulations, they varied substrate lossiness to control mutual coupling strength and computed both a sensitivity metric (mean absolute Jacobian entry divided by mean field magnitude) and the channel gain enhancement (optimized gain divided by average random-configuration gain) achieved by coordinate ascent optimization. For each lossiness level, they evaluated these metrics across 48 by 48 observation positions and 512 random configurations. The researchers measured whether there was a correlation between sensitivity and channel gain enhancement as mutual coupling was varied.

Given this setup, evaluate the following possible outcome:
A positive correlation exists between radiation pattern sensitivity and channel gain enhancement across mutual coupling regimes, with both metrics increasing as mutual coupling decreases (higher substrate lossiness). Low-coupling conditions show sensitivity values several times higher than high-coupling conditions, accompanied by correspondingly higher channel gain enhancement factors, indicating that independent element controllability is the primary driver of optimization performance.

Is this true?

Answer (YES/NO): NO